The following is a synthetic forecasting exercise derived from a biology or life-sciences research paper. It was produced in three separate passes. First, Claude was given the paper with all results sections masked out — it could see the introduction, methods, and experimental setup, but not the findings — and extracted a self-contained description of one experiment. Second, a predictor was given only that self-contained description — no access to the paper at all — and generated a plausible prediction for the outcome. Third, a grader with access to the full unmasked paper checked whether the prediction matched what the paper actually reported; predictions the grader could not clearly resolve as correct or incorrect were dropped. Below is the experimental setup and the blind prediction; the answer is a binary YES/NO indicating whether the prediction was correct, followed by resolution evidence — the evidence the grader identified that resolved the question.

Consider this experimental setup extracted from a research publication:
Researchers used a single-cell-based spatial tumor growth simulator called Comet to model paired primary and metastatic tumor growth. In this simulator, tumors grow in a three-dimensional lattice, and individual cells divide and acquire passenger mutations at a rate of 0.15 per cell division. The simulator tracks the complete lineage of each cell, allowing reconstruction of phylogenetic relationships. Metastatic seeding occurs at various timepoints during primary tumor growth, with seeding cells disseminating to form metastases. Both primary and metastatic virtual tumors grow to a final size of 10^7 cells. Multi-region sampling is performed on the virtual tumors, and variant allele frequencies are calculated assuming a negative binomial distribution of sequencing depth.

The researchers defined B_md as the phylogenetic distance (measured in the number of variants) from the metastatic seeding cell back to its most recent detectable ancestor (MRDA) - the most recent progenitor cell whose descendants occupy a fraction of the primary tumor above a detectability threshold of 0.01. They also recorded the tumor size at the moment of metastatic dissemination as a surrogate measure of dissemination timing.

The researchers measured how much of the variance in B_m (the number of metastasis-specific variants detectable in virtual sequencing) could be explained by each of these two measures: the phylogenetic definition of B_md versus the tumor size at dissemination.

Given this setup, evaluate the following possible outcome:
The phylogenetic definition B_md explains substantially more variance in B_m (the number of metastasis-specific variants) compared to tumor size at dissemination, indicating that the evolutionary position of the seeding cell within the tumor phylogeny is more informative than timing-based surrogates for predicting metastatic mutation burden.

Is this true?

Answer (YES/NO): YES